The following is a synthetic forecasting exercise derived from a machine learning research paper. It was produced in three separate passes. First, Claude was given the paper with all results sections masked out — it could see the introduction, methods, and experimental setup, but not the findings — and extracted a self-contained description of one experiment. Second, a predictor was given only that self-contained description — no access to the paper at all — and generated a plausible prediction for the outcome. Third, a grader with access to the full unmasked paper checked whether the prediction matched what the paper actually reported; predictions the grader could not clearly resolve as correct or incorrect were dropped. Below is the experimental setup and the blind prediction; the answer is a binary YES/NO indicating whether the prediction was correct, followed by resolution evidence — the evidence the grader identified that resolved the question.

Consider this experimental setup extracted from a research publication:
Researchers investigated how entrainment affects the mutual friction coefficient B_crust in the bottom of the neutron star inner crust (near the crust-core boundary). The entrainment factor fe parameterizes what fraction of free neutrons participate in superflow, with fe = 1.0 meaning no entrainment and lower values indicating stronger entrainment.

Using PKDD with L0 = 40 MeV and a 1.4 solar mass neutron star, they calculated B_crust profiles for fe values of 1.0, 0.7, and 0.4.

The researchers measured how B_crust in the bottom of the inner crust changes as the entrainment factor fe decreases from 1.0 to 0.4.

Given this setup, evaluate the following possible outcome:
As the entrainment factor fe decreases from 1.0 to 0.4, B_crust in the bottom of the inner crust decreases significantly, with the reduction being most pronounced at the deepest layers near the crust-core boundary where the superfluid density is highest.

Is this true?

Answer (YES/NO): YES